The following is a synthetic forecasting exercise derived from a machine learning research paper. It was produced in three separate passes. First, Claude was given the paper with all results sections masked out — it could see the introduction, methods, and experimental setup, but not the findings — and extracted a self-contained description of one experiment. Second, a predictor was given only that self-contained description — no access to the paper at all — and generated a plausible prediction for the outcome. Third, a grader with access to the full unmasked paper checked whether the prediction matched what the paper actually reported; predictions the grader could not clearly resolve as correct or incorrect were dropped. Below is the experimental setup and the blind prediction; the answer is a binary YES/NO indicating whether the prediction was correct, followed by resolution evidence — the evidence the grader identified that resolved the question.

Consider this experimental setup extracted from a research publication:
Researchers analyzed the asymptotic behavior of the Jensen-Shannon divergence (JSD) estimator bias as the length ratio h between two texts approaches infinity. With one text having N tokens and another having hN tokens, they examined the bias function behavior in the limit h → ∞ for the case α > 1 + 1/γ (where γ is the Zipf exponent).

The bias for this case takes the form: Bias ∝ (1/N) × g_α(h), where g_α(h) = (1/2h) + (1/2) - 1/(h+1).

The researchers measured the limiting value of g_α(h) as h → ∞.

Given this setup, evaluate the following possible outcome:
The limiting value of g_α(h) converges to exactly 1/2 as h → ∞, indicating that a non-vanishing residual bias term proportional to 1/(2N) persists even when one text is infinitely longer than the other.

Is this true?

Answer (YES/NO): YES